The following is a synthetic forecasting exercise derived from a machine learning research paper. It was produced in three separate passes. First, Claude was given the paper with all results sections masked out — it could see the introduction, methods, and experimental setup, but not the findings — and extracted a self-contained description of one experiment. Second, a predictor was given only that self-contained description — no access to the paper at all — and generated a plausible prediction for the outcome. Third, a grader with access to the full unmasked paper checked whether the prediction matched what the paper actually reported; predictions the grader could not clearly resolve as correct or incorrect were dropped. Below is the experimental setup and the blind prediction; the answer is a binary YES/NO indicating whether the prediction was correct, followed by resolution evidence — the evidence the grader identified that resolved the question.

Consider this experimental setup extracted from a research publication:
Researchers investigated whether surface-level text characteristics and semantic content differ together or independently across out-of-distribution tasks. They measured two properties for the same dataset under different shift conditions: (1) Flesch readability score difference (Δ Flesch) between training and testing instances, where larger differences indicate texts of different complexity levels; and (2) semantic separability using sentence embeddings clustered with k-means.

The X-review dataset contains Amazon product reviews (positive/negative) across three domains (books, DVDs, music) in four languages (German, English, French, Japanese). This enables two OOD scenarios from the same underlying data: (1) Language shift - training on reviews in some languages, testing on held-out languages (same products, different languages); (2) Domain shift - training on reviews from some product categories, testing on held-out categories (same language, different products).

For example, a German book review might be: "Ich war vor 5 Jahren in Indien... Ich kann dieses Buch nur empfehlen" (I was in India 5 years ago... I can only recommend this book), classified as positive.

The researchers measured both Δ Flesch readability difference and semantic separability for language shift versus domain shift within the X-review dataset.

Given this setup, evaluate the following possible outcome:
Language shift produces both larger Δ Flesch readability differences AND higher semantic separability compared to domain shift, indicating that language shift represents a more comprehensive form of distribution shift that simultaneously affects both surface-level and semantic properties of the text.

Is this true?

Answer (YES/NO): NO